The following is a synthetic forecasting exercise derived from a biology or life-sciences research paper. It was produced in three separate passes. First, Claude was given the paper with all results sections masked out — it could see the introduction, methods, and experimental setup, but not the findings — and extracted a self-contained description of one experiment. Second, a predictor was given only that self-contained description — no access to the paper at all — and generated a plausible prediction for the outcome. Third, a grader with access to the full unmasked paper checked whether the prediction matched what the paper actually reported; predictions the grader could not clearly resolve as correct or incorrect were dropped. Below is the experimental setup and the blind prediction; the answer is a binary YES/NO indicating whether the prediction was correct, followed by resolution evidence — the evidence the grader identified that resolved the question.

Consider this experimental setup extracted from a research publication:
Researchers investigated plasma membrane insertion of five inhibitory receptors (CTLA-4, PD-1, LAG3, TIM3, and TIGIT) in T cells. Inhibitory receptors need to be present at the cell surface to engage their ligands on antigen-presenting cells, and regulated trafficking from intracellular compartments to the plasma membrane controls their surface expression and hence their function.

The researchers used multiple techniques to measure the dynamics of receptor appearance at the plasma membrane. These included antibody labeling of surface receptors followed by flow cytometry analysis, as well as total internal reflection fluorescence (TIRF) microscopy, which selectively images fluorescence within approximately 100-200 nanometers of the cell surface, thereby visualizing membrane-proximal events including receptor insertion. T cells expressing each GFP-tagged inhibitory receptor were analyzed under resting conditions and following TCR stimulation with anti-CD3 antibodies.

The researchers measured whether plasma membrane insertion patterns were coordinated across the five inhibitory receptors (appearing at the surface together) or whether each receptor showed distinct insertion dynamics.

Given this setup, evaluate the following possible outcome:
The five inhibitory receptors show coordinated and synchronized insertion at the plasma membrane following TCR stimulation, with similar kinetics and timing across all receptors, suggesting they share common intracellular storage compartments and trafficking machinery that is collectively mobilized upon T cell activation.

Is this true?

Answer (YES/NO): NO